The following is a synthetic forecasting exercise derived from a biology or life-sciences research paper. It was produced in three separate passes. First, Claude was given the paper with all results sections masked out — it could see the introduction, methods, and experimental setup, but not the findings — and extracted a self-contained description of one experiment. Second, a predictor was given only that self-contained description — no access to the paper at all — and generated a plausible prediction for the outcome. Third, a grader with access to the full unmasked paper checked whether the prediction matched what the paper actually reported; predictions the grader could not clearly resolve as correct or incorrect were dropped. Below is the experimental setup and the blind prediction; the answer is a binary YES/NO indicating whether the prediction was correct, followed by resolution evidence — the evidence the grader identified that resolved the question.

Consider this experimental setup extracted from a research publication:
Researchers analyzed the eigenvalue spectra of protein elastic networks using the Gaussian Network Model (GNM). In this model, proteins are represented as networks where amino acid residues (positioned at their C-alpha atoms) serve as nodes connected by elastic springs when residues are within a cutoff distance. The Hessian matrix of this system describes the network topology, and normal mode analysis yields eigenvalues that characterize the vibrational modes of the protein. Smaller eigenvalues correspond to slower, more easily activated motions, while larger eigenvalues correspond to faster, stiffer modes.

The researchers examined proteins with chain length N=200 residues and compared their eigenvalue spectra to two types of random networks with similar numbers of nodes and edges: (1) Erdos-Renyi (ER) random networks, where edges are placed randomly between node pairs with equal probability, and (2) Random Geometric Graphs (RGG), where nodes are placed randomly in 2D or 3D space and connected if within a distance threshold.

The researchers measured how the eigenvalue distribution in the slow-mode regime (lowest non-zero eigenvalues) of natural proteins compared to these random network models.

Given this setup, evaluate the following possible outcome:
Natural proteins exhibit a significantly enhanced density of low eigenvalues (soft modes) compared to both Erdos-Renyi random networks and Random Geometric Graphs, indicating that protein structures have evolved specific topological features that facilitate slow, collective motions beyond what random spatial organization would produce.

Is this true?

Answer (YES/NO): NO